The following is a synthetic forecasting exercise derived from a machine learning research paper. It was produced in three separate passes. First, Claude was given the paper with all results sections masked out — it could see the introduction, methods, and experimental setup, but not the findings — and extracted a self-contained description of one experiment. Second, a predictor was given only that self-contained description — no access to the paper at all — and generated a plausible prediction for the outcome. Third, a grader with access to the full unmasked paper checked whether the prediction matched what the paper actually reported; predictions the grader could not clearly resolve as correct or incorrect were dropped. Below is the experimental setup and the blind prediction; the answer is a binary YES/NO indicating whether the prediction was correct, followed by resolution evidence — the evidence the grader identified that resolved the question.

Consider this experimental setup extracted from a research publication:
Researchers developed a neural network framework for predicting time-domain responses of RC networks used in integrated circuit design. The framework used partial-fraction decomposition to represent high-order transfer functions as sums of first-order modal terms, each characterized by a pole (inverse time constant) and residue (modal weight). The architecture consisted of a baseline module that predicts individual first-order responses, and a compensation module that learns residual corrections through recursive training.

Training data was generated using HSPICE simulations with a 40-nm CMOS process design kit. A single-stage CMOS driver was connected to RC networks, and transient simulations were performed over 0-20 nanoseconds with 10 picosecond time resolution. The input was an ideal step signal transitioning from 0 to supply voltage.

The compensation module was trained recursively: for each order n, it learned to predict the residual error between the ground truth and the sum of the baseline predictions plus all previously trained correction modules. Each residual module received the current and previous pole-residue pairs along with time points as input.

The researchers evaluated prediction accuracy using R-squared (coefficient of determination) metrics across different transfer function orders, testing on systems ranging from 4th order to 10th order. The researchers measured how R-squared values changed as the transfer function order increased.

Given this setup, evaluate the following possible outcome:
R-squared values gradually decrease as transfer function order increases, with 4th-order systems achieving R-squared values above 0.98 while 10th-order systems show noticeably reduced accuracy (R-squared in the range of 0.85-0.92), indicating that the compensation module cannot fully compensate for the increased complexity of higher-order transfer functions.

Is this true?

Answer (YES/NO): NO